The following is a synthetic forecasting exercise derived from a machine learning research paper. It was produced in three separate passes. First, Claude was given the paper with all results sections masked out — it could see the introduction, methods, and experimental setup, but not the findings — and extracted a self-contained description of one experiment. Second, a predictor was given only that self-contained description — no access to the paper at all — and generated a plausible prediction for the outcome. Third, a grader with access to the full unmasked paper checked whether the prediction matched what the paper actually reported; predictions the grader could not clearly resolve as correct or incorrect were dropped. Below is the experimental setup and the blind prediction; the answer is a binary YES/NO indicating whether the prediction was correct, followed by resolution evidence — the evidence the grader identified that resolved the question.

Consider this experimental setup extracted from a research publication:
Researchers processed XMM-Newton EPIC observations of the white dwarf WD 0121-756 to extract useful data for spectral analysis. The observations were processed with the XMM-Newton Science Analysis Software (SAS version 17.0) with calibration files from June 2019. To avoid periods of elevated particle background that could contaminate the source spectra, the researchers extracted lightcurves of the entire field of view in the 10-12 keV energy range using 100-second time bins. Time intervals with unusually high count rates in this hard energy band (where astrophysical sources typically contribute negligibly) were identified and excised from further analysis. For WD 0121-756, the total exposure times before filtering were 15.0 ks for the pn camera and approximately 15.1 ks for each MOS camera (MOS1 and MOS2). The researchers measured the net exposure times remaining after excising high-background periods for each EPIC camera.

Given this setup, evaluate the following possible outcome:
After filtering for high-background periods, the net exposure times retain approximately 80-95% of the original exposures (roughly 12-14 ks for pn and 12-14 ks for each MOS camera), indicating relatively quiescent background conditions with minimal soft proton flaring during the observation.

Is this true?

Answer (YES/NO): NO